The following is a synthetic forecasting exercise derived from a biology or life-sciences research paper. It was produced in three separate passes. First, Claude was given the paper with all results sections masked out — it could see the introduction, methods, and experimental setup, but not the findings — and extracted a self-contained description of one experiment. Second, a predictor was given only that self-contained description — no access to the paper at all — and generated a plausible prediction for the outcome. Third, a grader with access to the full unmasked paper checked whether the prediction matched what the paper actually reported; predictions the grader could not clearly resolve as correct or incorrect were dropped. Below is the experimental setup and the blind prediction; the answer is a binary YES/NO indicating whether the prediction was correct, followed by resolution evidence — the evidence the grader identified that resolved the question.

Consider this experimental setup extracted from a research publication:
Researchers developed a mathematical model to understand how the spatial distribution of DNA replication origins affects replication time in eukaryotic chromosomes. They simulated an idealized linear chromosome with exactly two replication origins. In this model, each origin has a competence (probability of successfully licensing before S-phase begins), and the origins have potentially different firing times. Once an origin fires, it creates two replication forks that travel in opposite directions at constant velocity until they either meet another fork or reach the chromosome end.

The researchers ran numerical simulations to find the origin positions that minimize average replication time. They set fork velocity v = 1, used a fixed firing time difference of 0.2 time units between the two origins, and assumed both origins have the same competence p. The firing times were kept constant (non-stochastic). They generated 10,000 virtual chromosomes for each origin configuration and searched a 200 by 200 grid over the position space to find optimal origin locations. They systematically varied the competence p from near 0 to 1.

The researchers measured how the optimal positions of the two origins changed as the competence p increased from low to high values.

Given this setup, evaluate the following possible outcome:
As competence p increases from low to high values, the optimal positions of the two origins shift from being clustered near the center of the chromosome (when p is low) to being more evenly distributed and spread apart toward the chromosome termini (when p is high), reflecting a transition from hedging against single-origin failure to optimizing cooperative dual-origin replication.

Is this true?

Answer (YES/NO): YES